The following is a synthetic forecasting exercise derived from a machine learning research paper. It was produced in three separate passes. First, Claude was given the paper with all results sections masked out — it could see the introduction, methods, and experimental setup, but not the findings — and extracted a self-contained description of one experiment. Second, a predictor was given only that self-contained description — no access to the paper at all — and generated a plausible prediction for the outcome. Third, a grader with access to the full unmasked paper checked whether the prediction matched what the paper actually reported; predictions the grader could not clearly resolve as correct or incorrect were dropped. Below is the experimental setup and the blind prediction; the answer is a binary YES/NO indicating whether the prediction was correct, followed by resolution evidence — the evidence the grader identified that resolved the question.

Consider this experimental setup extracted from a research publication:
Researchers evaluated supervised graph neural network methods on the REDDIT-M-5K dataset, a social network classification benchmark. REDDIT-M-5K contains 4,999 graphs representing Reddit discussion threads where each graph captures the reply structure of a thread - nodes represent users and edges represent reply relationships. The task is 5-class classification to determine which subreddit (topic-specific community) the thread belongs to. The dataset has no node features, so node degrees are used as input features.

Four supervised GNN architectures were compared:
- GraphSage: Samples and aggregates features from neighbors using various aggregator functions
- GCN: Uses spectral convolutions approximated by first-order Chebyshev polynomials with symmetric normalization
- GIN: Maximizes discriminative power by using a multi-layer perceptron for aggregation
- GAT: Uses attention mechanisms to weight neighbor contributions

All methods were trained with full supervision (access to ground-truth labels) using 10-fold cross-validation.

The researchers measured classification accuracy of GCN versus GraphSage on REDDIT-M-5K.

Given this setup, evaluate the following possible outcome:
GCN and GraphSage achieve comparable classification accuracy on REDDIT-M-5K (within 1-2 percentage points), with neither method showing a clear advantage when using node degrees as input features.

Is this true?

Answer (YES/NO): NO